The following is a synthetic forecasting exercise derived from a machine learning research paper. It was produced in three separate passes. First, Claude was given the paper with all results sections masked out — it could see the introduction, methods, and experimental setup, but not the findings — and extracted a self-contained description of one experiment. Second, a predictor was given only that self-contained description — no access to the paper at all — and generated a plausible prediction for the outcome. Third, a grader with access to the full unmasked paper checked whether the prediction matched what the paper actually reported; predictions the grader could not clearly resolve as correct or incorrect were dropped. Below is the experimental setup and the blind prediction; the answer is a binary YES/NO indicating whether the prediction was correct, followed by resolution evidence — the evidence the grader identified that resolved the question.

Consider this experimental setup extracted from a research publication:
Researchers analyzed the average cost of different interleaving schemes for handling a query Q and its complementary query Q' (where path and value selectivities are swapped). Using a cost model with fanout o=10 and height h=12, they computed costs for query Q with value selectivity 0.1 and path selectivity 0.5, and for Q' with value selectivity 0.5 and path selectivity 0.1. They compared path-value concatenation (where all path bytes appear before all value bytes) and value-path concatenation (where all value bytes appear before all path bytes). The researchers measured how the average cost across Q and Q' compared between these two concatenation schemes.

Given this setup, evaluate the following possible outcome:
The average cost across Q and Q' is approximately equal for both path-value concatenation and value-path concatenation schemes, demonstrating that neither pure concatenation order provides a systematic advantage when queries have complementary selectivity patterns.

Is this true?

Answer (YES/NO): YES